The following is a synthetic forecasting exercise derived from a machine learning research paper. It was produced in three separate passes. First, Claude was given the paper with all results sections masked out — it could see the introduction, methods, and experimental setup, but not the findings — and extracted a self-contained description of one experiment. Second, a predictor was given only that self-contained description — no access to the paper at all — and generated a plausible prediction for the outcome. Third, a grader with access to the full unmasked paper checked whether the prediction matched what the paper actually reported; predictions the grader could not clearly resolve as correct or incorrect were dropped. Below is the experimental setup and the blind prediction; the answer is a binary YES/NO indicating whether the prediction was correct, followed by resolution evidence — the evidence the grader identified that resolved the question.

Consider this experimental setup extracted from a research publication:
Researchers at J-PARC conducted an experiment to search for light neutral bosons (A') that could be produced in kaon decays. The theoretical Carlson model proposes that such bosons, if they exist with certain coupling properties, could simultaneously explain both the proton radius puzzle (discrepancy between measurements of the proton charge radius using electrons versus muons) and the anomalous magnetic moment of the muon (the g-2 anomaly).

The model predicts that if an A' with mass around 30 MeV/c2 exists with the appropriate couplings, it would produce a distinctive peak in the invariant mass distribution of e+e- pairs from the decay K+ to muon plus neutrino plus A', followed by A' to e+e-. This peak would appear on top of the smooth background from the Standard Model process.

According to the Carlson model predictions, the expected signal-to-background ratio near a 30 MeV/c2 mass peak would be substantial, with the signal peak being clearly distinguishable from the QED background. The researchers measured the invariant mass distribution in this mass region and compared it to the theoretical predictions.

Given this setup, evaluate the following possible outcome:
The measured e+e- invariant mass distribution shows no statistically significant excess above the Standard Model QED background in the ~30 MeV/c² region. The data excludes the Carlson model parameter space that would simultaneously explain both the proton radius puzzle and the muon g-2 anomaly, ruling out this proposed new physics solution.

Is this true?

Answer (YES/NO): YES